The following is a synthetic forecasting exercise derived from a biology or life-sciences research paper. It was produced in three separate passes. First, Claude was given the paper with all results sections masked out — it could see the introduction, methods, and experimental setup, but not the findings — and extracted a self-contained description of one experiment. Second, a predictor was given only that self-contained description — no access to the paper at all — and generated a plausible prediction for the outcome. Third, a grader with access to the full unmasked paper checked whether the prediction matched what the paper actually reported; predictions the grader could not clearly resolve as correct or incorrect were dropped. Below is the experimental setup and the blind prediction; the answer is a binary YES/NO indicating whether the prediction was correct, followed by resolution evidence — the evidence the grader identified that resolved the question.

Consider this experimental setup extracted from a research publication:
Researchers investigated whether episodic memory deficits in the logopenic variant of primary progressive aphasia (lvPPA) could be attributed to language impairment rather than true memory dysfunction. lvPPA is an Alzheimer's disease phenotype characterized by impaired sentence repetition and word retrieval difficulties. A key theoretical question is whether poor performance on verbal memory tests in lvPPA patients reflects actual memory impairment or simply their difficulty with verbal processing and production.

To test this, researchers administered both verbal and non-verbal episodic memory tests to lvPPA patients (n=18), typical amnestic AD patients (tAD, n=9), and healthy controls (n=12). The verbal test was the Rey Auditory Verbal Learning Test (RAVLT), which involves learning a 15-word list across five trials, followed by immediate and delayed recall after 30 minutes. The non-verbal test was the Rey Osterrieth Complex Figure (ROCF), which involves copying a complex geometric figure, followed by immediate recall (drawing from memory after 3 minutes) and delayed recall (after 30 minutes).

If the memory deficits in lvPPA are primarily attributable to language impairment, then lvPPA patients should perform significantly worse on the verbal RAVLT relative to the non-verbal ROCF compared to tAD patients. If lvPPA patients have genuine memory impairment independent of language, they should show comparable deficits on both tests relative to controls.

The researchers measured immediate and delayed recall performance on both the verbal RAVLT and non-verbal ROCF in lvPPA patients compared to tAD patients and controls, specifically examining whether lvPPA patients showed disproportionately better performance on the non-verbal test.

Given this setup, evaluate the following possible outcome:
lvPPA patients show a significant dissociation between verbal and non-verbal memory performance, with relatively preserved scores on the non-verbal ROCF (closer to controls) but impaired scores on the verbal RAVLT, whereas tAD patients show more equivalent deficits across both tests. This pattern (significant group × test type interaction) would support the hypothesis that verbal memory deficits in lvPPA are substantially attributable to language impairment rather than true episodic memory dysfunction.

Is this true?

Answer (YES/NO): NO